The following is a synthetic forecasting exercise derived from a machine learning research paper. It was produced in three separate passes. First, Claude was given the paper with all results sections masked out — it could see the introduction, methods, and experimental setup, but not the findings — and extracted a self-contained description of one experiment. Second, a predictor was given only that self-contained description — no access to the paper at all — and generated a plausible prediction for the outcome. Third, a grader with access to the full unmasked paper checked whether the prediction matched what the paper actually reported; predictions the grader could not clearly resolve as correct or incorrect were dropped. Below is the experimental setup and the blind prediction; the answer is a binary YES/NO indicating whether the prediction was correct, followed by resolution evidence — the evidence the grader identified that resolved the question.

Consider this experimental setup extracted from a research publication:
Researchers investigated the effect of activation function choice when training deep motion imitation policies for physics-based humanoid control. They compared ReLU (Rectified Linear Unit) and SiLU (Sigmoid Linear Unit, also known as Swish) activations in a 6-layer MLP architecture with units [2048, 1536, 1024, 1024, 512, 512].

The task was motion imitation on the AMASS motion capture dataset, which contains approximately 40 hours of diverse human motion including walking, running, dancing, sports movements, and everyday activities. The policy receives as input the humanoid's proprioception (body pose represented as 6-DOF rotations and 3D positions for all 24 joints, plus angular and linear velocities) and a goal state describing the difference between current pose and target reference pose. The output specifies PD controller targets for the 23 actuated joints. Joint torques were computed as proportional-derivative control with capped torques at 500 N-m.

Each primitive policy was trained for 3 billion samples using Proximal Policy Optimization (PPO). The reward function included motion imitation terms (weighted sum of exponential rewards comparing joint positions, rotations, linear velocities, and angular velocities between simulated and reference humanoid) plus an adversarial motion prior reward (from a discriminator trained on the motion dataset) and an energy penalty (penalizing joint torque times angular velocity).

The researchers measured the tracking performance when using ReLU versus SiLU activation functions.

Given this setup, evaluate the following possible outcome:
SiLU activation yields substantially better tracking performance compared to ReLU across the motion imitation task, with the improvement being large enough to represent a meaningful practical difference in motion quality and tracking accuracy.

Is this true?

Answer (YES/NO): YES